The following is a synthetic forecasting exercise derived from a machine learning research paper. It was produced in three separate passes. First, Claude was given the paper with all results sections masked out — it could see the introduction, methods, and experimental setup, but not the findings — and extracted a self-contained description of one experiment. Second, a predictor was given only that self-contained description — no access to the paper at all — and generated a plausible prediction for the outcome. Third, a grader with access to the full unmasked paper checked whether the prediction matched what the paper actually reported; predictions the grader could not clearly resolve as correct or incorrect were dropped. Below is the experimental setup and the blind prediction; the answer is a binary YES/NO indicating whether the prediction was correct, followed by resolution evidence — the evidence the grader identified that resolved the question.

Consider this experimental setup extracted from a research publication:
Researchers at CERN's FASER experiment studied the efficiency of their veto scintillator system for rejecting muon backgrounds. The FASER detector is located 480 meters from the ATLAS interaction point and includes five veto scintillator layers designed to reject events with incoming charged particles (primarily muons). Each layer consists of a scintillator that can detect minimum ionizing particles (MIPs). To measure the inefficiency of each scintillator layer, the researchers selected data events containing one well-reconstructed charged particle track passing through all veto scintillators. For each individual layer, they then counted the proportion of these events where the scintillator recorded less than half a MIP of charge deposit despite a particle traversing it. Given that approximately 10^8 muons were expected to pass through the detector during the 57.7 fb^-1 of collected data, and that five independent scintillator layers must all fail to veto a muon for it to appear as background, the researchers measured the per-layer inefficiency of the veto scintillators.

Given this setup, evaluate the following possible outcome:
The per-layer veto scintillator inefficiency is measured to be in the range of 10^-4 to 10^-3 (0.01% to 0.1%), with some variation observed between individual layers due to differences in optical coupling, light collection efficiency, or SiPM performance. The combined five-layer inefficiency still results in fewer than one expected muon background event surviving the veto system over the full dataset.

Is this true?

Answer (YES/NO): NO